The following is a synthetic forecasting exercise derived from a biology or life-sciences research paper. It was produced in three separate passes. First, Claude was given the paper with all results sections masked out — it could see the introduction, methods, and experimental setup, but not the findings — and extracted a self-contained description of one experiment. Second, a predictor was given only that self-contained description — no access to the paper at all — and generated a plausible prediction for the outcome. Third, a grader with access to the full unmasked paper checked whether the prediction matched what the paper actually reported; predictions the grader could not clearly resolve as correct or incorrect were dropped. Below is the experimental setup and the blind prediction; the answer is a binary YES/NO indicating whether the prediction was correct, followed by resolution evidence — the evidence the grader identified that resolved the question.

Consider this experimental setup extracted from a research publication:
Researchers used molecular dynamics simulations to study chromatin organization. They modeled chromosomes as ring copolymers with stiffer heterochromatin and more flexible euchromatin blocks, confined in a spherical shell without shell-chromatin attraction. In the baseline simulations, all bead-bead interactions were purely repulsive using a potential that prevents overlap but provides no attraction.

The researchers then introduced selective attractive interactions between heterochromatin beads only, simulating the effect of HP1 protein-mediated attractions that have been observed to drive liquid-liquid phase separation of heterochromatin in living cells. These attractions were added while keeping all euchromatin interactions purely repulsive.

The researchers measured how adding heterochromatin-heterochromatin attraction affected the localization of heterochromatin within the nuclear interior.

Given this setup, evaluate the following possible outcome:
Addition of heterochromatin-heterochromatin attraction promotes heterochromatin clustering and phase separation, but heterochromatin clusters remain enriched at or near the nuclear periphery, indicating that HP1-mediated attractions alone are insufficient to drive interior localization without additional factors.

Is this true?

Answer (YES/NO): NO